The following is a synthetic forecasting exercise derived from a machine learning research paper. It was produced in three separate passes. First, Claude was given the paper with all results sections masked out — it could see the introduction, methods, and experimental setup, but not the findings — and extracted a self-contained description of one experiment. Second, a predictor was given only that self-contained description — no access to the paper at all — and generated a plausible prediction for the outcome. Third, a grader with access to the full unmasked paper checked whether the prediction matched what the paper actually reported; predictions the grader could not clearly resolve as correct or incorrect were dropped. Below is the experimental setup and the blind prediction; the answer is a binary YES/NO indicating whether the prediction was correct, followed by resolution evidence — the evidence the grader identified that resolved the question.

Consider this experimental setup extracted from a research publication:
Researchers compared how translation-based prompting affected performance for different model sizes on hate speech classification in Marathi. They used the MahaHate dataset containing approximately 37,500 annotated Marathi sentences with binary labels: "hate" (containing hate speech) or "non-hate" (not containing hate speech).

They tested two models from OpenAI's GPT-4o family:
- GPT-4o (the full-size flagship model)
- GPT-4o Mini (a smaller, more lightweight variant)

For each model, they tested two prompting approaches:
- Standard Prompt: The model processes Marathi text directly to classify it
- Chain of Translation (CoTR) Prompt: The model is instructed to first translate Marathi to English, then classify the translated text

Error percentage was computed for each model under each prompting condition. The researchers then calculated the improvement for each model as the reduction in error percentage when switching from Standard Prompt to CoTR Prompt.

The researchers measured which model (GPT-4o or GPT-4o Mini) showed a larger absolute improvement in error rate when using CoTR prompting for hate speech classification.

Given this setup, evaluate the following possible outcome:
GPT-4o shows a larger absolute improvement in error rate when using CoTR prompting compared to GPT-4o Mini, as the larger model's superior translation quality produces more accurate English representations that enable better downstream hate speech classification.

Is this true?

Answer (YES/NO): NO